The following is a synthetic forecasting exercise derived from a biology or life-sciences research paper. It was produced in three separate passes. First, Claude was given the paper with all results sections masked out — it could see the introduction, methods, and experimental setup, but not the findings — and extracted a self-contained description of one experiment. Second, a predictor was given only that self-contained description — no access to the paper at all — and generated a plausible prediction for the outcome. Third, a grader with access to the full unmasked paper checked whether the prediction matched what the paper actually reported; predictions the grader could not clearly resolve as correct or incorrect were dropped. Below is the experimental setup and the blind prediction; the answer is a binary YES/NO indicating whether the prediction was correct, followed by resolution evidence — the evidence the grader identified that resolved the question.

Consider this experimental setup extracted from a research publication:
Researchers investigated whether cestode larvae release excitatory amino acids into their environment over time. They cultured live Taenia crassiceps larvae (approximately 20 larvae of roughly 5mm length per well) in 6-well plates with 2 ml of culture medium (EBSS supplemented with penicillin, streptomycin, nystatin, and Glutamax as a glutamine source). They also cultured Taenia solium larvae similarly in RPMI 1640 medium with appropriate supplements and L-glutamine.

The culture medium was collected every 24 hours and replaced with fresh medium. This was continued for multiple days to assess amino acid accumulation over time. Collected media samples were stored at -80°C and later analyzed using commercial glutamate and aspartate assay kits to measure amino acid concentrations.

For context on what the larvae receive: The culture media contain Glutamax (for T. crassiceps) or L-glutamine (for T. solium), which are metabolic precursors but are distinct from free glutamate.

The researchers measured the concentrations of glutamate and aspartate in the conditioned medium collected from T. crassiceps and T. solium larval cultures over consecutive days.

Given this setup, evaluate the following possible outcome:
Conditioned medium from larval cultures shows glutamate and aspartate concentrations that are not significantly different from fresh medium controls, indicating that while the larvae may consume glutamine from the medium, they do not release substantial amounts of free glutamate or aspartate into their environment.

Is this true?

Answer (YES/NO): NO